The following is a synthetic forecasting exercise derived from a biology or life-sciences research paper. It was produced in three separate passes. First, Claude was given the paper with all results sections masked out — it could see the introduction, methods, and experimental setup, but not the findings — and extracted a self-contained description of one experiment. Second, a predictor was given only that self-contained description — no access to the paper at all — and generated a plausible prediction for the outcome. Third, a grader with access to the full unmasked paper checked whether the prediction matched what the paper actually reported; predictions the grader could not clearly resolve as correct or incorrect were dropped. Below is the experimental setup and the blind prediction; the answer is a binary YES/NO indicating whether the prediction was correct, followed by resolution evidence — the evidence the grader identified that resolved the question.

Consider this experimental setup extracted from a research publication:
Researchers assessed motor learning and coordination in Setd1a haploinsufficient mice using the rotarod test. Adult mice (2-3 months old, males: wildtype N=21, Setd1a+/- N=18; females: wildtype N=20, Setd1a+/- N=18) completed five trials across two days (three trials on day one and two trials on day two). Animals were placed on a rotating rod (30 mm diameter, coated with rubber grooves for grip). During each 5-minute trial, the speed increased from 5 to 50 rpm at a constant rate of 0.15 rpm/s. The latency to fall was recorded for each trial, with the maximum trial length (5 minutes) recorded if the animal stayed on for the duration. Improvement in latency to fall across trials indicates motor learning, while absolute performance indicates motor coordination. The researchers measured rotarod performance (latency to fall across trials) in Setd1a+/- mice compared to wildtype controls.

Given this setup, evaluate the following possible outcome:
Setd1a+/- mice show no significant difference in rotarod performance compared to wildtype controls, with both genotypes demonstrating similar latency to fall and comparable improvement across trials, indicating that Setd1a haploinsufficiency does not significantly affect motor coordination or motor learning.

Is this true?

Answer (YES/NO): YES